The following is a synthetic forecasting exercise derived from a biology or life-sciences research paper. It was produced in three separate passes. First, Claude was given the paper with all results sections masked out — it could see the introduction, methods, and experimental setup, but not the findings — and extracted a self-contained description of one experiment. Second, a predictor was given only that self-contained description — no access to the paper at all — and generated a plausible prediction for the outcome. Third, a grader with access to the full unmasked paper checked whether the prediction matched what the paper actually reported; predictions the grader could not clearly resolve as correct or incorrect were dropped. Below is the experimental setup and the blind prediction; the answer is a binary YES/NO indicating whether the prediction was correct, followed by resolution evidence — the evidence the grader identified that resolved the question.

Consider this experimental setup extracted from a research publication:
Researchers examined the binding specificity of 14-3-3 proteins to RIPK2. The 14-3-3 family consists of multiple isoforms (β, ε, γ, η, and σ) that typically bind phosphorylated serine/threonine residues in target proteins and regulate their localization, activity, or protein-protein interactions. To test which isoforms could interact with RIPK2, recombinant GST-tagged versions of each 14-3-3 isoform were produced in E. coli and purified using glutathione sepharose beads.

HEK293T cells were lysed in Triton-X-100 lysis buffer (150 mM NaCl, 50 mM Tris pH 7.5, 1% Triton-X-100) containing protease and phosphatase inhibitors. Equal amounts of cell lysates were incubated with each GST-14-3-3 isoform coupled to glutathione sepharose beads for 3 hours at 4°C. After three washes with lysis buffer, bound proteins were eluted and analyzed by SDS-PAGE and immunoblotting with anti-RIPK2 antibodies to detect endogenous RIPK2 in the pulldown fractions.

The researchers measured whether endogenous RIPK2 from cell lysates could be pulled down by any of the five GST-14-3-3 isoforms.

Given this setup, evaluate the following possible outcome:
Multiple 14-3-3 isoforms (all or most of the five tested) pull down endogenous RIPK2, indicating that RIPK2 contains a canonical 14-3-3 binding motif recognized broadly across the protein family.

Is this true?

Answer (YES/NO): YES